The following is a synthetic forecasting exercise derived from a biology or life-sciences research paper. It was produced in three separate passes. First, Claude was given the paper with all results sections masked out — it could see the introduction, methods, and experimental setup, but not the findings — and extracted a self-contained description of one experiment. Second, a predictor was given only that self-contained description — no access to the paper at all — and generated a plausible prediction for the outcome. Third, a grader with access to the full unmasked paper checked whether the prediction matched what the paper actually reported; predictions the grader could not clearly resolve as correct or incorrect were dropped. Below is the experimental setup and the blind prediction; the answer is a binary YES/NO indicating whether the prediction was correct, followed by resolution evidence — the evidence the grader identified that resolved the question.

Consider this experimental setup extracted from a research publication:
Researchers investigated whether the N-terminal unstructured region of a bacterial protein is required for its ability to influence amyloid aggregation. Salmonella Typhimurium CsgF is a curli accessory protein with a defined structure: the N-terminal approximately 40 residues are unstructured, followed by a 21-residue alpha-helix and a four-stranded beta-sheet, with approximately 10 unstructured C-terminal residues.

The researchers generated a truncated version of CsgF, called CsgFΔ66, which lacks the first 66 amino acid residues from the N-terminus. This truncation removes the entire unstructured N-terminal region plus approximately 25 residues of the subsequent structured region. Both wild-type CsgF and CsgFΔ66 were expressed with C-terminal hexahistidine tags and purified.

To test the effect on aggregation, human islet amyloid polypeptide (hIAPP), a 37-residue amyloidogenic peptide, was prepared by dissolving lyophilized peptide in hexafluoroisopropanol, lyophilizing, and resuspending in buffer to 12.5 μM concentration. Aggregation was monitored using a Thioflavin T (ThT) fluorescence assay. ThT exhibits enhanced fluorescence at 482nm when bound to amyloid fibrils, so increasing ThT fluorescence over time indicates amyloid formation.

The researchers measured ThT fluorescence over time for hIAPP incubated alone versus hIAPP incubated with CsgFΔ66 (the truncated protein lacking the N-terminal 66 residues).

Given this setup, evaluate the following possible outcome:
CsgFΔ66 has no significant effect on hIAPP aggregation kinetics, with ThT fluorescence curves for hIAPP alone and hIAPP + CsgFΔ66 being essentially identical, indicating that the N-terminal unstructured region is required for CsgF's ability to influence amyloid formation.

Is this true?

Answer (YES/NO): NO